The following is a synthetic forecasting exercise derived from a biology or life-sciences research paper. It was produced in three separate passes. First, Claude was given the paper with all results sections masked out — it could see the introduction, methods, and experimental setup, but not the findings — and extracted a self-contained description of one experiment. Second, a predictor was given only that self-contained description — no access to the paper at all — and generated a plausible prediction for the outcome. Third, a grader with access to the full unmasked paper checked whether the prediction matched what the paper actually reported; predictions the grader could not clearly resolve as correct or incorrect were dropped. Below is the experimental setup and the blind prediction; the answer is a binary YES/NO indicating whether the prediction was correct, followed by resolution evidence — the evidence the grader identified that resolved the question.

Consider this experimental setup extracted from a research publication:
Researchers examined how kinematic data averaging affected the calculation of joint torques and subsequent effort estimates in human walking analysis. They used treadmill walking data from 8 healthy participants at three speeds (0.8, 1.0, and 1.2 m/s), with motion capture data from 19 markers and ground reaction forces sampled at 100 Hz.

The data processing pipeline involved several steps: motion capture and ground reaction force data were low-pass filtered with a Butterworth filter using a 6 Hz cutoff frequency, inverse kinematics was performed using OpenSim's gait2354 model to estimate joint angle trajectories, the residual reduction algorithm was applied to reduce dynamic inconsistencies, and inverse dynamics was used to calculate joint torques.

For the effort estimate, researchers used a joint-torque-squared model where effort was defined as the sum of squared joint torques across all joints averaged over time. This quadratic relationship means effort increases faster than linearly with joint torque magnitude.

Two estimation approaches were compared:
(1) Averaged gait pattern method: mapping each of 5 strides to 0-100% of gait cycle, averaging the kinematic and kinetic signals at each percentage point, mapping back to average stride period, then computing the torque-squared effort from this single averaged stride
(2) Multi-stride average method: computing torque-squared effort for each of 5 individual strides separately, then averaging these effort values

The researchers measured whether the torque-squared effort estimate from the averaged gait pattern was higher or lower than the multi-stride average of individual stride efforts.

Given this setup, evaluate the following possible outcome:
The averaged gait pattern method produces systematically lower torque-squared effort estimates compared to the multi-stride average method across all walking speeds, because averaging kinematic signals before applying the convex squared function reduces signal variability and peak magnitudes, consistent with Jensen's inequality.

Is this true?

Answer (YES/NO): YES